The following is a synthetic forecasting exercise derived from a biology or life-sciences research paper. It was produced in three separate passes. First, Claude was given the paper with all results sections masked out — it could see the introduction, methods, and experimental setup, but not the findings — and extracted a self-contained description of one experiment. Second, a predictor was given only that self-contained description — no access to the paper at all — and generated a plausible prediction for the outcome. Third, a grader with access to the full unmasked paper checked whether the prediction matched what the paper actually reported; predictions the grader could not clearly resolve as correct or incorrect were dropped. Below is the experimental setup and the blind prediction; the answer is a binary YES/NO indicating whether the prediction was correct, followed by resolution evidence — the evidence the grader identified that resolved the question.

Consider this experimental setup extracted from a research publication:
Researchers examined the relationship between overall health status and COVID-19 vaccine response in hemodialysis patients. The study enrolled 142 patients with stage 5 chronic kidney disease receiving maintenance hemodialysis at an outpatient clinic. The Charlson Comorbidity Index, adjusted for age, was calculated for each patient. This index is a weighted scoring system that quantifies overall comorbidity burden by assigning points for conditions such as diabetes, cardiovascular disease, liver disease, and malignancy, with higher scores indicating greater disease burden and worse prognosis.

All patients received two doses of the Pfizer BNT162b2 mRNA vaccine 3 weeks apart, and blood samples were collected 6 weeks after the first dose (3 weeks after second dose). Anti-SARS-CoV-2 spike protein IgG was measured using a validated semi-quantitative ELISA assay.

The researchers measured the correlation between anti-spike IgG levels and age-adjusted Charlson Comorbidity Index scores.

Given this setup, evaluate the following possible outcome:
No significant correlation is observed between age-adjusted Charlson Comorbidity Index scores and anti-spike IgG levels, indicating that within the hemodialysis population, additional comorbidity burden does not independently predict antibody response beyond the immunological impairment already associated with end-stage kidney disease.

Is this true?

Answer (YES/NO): NO